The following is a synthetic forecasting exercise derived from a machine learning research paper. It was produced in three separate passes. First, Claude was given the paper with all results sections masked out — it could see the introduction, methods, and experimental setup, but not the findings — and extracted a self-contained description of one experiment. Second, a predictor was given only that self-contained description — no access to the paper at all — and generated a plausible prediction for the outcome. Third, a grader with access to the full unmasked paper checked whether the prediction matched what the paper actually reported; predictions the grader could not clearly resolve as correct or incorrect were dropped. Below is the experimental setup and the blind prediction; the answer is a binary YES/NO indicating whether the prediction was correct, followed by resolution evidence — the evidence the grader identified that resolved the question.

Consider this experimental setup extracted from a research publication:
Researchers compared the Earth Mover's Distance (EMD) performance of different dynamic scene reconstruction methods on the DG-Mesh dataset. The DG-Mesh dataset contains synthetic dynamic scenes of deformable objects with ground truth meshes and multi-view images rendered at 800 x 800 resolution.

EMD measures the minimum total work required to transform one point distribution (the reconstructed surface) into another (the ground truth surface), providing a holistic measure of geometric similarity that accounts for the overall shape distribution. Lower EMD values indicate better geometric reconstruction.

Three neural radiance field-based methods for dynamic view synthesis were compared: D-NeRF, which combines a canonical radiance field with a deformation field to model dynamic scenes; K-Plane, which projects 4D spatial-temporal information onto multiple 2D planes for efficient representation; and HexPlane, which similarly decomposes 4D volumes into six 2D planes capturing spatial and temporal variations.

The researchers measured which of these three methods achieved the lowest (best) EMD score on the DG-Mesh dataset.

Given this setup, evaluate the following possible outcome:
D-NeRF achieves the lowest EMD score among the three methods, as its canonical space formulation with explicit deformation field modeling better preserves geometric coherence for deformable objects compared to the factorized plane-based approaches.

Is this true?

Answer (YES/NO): NO